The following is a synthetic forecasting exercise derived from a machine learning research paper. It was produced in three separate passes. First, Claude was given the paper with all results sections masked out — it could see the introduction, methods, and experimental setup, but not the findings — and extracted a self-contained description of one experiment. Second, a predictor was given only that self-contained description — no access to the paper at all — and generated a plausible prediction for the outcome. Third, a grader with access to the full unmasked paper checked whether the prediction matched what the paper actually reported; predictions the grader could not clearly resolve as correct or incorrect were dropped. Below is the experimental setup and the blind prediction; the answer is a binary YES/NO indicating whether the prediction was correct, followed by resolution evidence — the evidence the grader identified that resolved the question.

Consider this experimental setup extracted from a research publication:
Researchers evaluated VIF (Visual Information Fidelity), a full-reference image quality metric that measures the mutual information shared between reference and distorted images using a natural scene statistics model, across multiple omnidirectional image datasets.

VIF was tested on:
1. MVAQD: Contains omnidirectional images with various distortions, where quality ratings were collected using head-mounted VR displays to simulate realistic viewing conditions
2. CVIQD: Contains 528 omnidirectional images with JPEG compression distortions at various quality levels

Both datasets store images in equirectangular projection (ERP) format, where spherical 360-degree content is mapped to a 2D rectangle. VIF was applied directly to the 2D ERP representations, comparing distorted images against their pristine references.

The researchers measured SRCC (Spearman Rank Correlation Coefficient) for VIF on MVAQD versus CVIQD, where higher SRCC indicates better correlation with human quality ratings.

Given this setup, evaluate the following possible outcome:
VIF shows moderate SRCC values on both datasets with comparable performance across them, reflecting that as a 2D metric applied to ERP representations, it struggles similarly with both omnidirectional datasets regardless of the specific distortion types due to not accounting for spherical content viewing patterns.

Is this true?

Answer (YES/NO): NO